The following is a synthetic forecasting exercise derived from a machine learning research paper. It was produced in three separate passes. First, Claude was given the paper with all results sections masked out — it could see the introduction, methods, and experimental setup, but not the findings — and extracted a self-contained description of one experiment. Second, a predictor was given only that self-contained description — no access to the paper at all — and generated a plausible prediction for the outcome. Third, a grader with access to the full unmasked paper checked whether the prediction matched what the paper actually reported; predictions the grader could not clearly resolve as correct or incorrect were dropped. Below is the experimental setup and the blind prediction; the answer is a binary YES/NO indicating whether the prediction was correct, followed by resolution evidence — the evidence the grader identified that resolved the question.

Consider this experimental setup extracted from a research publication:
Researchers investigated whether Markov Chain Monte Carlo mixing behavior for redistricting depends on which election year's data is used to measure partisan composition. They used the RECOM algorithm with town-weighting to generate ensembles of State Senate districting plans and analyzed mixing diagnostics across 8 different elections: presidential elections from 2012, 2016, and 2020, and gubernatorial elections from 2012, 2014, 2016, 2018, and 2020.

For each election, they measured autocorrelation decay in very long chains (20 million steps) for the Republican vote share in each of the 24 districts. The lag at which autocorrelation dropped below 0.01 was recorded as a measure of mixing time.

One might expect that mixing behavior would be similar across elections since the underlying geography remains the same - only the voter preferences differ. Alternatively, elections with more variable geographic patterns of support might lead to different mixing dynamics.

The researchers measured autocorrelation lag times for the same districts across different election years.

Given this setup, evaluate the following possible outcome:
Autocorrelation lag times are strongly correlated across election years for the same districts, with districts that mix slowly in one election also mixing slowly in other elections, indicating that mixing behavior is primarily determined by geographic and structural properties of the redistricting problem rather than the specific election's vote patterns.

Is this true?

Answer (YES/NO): NO